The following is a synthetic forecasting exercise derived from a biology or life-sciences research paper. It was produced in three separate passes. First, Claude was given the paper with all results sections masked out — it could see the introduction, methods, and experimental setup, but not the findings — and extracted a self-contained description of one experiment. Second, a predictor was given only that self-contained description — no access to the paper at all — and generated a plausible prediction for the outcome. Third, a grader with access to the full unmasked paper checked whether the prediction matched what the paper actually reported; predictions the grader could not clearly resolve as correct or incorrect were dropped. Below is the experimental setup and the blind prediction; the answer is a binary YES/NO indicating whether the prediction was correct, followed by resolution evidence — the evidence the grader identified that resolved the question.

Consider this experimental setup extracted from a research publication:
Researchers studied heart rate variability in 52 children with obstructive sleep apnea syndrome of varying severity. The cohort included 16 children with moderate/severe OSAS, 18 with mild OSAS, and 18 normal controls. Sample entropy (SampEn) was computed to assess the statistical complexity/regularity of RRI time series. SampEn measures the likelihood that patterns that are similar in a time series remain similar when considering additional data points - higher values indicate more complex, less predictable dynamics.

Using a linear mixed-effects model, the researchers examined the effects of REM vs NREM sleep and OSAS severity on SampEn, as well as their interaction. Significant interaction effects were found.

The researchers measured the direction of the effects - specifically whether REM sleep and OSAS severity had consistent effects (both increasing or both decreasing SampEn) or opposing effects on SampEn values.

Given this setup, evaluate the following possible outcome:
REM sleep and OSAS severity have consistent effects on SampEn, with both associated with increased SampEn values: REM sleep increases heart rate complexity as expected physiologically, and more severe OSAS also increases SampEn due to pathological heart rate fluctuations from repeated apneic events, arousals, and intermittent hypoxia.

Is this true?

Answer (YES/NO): NO